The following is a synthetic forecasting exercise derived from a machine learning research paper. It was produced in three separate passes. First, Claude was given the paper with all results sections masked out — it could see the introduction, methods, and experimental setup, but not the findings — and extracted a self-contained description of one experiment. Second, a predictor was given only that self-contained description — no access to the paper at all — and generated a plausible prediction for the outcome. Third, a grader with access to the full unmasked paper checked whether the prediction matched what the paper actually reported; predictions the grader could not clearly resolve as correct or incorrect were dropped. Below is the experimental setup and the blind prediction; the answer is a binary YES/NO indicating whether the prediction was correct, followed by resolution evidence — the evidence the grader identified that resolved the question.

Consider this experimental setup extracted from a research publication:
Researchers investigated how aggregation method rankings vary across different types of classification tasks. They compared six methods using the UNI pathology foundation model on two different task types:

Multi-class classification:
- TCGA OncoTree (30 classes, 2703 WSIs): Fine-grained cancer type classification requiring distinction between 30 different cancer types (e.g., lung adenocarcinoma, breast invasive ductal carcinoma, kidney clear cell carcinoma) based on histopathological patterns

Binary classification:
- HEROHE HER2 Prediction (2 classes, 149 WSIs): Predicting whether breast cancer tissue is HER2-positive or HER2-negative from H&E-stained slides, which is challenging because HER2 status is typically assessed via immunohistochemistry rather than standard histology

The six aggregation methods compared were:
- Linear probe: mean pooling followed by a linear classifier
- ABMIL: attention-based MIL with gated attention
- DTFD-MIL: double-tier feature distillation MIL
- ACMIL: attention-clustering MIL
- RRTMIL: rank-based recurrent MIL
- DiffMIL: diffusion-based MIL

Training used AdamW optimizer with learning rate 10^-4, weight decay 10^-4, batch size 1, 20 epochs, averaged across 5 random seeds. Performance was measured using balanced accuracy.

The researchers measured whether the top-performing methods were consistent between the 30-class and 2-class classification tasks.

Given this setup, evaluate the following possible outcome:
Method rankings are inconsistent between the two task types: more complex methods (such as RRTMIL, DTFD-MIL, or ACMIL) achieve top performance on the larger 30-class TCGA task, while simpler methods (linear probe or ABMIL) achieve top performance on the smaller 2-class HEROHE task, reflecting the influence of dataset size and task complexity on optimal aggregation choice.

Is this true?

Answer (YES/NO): NO